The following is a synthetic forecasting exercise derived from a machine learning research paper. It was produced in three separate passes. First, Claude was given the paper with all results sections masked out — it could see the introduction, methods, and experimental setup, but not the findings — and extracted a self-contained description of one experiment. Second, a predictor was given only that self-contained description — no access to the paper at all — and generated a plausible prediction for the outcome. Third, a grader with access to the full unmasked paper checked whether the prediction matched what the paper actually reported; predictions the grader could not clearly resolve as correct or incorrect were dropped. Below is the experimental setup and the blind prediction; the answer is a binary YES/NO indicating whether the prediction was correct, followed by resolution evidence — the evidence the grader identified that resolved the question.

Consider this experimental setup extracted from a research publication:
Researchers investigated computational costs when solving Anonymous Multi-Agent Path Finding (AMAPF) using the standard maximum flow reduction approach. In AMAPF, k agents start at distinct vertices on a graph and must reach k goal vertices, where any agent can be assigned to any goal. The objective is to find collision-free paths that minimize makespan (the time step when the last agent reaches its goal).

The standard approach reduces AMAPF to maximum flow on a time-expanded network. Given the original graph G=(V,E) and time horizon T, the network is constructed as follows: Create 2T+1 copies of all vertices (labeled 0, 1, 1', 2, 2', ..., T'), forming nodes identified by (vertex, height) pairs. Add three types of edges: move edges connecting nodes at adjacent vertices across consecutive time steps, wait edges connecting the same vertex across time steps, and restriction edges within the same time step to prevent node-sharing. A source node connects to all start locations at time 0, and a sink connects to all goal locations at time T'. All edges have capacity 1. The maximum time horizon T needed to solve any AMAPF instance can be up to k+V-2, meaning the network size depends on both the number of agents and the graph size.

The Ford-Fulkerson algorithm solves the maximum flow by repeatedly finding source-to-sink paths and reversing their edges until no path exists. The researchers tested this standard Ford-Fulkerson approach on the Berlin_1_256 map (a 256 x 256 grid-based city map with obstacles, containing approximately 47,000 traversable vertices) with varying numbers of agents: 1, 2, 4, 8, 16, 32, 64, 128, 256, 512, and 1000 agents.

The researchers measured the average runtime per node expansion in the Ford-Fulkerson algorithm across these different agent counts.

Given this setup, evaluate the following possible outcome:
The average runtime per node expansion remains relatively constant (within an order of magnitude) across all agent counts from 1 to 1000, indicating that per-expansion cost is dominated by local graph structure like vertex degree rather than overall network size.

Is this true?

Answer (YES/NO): NO